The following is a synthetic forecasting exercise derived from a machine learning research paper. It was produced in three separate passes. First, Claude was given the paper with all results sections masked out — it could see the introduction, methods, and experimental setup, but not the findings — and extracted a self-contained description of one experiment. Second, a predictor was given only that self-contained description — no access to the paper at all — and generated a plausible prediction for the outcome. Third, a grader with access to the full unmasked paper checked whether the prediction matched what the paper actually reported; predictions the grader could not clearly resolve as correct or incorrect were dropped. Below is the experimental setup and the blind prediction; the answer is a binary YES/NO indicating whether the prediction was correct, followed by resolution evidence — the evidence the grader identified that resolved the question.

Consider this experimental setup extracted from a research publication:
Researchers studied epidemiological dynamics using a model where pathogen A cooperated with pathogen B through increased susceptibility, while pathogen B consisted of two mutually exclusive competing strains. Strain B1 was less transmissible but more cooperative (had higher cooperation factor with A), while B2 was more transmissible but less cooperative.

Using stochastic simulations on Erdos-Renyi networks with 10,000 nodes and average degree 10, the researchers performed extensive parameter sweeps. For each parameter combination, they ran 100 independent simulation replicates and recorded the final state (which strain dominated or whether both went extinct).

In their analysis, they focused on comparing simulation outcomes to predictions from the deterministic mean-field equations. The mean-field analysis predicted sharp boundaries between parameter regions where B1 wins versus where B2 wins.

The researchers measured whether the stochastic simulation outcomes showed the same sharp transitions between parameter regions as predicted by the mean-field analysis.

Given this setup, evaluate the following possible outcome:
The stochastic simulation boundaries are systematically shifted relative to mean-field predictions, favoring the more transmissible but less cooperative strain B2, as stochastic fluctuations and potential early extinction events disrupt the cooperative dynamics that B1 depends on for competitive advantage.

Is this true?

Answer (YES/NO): NO